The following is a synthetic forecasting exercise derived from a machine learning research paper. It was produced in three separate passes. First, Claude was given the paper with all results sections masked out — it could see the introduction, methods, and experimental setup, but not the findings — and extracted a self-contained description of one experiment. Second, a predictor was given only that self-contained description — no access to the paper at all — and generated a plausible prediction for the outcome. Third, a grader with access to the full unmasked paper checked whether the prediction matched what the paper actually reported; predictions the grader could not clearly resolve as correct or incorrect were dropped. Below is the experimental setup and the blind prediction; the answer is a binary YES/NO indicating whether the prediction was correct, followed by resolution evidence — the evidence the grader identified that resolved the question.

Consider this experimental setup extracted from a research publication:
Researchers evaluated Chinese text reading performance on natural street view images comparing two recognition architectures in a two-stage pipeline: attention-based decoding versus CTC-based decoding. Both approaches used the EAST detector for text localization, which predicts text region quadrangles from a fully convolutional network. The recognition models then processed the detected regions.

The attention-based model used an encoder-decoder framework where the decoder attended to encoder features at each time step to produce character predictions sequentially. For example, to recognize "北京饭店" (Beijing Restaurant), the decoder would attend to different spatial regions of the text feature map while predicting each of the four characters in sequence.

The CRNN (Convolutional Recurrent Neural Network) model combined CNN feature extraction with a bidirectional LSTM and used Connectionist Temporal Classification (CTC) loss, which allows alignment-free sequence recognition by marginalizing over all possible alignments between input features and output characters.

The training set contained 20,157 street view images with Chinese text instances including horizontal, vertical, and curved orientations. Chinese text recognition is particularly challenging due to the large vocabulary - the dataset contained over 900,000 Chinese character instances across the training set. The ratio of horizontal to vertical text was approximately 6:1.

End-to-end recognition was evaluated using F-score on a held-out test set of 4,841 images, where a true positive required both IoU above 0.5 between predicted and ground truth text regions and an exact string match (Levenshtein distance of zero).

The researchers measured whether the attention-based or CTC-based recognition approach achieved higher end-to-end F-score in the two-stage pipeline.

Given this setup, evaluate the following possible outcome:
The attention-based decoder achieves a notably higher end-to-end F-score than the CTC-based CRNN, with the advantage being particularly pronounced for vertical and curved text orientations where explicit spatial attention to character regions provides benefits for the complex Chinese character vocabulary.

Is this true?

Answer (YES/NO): NO